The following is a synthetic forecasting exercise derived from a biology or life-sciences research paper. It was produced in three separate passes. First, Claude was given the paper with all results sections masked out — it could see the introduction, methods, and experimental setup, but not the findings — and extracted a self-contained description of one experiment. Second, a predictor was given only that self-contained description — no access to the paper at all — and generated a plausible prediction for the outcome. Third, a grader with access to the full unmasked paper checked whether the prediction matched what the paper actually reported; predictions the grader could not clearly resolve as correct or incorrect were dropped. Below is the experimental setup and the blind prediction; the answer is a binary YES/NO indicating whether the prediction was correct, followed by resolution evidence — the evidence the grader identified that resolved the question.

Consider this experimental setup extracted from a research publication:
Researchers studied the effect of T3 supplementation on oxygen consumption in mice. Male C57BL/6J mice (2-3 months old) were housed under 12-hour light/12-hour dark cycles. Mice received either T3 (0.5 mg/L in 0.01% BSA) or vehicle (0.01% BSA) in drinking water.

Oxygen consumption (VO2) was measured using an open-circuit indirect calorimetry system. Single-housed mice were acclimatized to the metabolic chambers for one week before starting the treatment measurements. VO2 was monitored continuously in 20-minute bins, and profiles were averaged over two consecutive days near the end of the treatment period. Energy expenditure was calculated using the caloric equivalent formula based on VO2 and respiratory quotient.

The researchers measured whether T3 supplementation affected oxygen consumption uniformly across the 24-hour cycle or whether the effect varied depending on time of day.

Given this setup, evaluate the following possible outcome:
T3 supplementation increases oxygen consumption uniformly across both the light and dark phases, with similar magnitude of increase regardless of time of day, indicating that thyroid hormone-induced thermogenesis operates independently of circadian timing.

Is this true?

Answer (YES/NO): NO